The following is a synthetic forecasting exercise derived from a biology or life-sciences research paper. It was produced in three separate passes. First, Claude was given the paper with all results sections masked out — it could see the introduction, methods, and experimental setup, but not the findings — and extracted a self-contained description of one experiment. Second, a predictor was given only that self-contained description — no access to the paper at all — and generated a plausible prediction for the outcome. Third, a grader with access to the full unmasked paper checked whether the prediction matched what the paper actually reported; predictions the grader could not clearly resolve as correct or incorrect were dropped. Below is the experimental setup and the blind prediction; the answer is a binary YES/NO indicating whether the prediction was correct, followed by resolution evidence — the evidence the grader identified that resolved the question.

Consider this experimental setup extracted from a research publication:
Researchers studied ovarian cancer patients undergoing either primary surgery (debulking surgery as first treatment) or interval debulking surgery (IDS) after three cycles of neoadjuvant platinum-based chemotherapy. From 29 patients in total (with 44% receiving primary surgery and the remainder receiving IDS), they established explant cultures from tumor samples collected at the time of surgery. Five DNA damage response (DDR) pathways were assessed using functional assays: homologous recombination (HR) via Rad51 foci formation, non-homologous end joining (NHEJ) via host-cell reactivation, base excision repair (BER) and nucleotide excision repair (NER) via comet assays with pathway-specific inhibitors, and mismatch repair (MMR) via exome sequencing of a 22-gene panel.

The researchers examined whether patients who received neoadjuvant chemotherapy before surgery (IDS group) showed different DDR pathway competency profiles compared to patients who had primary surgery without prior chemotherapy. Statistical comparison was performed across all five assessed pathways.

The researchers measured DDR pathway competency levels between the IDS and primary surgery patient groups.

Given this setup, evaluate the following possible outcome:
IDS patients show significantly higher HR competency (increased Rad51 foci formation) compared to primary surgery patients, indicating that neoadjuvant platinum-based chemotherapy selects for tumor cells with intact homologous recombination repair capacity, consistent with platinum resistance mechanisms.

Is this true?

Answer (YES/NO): NO